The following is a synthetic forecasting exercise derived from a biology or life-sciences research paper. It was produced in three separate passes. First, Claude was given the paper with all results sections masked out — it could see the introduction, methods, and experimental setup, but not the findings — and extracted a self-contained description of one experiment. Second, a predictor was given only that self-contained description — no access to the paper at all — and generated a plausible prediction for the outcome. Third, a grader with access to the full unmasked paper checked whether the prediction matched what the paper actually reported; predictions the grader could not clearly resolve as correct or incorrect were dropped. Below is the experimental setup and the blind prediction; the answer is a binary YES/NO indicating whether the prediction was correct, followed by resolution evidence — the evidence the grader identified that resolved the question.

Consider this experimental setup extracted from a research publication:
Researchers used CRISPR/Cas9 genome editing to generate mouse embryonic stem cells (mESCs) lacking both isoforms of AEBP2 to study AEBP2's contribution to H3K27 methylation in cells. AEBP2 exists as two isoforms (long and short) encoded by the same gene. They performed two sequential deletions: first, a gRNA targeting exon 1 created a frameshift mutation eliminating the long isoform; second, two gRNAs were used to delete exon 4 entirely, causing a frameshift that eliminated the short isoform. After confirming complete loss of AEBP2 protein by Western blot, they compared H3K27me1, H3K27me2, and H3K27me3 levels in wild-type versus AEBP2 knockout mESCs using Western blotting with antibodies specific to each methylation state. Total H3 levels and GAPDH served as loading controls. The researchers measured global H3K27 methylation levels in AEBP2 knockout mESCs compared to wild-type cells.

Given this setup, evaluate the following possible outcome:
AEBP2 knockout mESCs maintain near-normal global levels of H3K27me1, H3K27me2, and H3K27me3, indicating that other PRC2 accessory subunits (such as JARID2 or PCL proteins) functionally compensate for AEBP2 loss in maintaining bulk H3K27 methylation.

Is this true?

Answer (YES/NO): YES